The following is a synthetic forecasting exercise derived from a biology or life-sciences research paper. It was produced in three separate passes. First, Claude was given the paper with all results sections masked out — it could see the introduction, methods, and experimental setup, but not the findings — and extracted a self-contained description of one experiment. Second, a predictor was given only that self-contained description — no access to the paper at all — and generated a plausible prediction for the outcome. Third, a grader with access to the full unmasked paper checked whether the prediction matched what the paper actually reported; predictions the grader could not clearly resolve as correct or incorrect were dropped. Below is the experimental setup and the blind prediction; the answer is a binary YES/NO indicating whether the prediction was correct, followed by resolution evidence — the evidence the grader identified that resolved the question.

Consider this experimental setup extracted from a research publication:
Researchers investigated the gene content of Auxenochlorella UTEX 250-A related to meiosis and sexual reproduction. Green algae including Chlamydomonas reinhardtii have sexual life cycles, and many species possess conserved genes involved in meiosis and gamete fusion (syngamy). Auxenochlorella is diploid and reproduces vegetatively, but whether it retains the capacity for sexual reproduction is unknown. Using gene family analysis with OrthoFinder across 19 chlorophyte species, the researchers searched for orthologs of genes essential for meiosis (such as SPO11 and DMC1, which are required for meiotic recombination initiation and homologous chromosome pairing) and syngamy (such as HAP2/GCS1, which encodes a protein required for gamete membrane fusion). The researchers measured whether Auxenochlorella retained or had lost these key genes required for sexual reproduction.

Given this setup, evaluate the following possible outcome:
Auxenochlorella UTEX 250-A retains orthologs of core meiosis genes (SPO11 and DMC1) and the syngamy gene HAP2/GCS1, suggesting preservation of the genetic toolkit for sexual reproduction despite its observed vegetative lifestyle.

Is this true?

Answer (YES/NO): YES